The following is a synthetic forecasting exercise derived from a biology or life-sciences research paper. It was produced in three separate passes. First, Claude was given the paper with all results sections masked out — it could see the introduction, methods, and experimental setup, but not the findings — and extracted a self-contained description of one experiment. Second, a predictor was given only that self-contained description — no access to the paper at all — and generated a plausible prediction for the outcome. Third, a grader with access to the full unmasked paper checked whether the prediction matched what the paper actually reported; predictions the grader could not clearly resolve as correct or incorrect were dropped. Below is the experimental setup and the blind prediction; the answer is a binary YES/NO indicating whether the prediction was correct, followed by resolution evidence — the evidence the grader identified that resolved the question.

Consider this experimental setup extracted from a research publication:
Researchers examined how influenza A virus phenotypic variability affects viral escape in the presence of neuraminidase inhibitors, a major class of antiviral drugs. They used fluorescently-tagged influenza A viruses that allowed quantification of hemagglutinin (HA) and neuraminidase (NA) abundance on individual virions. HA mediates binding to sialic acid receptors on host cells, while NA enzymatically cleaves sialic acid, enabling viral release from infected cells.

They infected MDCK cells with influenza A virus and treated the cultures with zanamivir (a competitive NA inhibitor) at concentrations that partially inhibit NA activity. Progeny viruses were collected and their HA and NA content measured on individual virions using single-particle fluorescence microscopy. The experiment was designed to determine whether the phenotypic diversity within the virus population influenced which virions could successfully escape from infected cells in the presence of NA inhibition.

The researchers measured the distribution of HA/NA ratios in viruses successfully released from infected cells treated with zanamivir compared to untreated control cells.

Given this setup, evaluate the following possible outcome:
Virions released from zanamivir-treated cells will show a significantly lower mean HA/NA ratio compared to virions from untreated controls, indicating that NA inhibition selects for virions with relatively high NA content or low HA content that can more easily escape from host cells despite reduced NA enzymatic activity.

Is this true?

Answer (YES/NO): YES